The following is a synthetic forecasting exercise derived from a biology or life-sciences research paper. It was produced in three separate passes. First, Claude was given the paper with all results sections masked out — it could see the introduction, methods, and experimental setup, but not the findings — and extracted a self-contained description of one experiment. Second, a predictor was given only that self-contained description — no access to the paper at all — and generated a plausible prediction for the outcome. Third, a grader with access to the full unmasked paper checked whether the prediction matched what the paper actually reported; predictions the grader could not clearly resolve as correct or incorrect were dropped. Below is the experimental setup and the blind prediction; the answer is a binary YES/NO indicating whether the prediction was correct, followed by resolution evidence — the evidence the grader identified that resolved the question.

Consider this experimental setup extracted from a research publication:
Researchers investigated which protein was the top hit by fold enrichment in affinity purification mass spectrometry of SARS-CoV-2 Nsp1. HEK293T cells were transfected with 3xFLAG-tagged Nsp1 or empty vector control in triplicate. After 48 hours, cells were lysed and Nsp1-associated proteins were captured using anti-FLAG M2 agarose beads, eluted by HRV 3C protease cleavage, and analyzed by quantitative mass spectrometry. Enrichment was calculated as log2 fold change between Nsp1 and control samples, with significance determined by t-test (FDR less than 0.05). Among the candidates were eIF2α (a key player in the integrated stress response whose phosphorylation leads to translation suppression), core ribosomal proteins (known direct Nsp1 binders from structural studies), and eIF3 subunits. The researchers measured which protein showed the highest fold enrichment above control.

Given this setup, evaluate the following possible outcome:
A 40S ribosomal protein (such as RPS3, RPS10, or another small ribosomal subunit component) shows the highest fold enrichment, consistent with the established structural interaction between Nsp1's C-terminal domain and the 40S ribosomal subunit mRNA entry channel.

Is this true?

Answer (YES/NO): NO